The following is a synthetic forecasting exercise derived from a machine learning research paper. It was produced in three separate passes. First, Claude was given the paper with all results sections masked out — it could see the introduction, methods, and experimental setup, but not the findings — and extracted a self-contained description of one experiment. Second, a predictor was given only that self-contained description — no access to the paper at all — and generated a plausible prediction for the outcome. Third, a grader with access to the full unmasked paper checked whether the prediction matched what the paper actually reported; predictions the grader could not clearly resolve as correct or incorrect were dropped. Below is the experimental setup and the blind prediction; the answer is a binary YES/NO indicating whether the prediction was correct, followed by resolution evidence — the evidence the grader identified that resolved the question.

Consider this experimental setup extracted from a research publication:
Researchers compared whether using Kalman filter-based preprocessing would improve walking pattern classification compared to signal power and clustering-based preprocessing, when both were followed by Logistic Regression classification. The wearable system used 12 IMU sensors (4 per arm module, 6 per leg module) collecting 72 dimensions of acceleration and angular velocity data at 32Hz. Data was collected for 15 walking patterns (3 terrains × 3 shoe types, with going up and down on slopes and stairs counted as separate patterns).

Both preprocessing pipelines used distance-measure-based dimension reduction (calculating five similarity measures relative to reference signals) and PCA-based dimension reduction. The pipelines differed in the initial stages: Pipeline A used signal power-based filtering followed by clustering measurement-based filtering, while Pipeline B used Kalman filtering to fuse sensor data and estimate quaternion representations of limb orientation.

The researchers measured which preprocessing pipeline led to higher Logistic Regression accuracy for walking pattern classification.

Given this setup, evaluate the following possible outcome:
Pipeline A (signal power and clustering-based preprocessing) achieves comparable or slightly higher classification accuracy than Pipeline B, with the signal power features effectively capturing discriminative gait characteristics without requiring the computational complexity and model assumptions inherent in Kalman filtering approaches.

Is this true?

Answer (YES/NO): NO